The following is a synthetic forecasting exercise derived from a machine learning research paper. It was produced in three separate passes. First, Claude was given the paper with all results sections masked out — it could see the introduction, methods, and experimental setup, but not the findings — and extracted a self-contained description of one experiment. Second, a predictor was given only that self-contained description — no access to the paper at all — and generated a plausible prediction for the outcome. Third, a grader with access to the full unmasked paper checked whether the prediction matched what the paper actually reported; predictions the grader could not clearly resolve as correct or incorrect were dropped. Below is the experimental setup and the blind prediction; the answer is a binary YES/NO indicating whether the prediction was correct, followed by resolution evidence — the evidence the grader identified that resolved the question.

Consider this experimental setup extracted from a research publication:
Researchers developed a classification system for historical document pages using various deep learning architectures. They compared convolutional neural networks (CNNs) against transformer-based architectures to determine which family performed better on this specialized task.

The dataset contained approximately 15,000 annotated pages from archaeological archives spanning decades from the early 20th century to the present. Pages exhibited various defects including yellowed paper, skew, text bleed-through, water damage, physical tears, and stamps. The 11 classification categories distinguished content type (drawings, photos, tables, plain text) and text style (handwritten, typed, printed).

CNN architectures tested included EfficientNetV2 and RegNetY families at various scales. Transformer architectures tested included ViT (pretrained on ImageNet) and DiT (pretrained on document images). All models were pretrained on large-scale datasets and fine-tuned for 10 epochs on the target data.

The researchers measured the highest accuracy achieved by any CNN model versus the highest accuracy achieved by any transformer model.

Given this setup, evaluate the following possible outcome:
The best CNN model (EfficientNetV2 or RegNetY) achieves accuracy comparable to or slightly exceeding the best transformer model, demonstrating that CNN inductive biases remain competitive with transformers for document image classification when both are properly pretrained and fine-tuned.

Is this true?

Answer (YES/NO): YES